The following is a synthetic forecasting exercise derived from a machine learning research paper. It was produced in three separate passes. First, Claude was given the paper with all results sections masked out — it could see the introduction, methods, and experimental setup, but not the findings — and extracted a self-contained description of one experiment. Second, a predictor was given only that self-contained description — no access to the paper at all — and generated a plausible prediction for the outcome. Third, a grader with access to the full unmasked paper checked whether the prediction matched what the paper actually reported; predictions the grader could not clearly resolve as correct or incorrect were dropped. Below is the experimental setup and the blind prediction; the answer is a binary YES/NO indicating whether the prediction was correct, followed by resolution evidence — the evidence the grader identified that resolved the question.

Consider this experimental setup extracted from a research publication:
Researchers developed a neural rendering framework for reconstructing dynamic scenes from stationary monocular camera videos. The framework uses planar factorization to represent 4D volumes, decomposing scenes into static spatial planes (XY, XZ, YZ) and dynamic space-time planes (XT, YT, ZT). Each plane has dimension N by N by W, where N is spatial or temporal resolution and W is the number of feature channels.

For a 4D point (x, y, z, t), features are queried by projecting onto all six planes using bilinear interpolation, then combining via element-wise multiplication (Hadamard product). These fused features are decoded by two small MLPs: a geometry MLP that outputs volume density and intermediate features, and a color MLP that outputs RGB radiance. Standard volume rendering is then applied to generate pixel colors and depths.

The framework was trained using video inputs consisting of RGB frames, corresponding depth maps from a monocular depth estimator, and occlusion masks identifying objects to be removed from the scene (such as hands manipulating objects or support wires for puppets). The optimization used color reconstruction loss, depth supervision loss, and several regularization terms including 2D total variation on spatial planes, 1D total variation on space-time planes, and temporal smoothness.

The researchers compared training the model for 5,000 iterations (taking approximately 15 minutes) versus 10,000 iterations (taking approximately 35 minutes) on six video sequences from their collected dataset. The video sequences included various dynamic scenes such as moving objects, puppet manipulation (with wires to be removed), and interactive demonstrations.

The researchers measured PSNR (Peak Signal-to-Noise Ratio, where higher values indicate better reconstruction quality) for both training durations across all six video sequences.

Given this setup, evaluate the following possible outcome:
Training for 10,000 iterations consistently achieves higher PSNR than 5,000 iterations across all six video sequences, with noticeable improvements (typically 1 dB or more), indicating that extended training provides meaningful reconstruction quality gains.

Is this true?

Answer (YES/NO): YES